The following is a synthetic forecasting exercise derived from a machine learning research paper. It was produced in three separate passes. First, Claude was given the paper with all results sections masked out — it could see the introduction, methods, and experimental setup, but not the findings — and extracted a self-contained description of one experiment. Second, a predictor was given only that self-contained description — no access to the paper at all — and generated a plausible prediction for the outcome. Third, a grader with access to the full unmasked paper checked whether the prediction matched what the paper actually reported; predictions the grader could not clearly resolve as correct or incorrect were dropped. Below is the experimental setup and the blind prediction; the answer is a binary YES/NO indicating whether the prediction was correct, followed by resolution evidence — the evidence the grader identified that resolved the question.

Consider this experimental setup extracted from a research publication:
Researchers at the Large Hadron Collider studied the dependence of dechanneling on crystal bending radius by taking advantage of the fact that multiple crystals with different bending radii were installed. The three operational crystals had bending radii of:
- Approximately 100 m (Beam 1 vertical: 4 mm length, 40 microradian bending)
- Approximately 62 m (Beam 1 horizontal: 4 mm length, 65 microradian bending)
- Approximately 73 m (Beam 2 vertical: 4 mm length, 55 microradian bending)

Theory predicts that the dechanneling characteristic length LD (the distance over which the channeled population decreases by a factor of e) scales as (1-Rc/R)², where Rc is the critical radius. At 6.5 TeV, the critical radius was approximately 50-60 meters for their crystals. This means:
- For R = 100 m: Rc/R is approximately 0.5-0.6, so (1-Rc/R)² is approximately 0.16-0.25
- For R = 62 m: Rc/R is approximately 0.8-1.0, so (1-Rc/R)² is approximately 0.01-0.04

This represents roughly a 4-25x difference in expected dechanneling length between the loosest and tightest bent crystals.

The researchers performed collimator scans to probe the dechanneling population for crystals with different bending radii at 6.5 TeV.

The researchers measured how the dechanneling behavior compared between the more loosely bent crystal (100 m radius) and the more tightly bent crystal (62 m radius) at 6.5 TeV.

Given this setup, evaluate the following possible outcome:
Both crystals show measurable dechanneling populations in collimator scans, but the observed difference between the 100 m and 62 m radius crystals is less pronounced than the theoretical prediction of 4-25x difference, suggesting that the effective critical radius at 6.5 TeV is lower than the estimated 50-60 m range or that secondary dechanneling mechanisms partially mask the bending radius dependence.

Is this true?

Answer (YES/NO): NO